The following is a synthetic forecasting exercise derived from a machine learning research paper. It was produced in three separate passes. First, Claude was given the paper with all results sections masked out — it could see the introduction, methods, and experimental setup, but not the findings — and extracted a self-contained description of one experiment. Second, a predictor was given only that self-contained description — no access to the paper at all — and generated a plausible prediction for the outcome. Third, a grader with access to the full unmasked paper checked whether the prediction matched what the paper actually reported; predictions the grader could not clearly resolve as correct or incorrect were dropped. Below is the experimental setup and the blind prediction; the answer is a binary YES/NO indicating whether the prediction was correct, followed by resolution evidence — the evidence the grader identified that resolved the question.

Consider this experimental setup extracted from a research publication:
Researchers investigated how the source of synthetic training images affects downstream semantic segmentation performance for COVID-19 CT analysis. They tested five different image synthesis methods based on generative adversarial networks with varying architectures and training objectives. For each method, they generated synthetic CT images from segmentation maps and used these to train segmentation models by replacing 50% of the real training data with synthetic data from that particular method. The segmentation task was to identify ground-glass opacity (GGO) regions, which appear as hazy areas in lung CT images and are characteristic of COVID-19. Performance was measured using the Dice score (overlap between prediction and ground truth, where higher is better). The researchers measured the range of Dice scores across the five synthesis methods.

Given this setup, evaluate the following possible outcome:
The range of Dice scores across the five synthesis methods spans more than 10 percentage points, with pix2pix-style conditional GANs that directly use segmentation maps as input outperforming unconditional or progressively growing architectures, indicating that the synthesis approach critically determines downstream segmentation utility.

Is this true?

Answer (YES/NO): NO